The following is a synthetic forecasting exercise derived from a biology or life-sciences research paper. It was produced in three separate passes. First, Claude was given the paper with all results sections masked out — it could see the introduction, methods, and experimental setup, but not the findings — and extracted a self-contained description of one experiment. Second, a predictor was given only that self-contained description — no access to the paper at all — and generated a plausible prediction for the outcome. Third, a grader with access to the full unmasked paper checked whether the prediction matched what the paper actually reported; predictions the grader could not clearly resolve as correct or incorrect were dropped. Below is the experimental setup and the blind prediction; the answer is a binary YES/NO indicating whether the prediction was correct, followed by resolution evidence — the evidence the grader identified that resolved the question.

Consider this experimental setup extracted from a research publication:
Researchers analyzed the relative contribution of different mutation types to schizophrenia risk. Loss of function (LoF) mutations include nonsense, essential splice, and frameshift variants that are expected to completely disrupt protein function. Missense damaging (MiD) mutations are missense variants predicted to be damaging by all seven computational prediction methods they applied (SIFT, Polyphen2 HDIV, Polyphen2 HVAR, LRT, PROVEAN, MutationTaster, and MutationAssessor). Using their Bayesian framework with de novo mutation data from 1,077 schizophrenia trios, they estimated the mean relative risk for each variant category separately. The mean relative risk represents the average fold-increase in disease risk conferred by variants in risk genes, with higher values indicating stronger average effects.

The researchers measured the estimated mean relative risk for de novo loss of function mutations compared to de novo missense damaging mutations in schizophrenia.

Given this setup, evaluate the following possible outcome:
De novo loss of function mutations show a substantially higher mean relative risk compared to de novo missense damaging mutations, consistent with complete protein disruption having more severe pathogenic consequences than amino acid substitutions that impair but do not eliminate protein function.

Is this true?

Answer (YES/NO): YES